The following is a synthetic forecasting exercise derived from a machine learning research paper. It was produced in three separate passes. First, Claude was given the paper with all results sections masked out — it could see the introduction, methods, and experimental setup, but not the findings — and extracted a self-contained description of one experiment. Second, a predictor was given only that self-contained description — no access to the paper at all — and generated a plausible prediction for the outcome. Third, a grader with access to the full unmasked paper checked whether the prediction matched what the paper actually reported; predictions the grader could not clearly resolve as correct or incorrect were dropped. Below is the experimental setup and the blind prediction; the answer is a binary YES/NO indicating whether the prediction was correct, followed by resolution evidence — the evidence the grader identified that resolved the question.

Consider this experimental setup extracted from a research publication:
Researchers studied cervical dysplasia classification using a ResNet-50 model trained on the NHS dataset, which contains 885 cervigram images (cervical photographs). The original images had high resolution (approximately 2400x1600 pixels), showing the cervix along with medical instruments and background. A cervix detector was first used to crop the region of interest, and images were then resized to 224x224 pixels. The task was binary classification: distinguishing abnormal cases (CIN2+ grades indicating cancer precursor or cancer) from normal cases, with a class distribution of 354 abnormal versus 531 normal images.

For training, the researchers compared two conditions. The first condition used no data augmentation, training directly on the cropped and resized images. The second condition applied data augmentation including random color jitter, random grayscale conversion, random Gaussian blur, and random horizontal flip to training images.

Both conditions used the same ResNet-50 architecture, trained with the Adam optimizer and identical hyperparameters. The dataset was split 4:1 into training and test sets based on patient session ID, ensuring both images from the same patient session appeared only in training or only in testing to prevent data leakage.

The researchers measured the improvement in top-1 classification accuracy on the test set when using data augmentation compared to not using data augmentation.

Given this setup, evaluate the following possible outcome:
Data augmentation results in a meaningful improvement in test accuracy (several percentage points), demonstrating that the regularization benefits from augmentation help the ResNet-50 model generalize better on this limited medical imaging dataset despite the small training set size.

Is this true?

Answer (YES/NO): NO